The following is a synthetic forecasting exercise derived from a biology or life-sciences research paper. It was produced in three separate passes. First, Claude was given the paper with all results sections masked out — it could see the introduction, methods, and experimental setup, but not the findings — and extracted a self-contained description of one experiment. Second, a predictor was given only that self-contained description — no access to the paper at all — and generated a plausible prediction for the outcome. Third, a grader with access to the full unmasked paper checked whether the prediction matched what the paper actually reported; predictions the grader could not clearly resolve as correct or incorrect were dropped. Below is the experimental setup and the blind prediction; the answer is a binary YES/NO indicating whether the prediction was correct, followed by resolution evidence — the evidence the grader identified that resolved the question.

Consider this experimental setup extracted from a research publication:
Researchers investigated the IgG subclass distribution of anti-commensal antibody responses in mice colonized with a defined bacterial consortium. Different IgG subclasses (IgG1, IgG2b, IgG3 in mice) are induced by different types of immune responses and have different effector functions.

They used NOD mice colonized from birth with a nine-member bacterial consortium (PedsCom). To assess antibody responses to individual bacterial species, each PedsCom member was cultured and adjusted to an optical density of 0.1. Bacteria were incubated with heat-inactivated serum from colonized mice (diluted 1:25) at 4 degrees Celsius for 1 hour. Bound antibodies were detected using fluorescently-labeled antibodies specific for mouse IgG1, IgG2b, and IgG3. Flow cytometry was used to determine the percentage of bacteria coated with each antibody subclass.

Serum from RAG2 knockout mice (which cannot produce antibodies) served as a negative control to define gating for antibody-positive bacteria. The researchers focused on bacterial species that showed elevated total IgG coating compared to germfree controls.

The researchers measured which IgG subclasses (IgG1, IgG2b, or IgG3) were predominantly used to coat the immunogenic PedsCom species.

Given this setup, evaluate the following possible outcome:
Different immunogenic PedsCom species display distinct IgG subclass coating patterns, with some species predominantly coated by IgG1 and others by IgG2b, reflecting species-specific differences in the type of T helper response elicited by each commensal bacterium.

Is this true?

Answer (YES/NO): YES